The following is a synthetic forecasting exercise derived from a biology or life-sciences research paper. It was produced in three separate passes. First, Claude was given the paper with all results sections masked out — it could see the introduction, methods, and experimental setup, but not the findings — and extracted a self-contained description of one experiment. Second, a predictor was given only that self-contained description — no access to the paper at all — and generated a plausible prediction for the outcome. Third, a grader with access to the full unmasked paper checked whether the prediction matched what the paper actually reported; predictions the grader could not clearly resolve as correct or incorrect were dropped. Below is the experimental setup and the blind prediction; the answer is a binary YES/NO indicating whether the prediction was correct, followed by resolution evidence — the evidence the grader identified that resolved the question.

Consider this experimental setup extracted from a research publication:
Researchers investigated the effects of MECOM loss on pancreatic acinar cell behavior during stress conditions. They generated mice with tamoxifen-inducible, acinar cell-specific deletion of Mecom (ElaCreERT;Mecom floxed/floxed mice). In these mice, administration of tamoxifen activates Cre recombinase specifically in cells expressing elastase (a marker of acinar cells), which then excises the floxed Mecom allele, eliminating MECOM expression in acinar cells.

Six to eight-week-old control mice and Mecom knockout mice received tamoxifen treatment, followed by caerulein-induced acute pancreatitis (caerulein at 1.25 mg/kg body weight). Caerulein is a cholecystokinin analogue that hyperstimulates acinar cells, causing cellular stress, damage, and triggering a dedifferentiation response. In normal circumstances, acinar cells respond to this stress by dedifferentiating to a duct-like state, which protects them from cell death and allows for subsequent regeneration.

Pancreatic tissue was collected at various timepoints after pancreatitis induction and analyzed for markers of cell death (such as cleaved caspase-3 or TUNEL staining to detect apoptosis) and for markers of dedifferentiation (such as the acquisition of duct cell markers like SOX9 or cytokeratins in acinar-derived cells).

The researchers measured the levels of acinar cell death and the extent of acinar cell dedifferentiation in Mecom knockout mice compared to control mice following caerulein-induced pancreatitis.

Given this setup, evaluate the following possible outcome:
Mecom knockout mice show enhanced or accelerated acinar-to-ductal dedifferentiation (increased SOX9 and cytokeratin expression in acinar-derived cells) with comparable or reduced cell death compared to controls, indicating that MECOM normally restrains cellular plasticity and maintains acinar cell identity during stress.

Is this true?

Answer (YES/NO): NO